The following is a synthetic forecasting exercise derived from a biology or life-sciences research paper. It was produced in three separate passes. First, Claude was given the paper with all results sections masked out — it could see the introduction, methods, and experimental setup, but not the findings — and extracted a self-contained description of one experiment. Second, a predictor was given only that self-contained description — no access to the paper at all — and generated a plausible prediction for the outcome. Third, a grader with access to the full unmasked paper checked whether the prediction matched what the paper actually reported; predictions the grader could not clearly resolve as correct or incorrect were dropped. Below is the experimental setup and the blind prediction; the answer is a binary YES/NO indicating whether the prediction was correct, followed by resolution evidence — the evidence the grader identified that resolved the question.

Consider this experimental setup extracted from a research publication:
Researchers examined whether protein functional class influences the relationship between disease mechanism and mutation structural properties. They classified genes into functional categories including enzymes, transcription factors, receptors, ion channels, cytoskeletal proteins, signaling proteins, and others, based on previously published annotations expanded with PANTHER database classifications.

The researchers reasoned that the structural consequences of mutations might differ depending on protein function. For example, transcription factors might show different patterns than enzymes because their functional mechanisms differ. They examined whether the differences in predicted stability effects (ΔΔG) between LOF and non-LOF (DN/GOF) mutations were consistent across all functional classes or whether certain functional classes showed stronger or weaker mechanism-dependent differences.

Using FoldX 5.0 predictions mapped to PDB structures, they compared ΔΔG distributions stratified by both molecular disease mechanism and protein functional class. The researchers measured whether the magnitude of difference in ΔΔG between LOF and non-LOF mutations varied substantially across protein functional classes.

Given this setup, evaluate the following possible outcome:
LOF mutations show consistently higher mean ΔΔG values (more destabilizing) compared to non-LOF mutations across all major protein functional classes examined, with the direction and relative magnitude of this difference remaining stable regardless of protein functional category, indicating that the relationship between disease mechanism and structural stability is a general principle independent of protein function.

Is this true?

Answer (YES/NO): NO